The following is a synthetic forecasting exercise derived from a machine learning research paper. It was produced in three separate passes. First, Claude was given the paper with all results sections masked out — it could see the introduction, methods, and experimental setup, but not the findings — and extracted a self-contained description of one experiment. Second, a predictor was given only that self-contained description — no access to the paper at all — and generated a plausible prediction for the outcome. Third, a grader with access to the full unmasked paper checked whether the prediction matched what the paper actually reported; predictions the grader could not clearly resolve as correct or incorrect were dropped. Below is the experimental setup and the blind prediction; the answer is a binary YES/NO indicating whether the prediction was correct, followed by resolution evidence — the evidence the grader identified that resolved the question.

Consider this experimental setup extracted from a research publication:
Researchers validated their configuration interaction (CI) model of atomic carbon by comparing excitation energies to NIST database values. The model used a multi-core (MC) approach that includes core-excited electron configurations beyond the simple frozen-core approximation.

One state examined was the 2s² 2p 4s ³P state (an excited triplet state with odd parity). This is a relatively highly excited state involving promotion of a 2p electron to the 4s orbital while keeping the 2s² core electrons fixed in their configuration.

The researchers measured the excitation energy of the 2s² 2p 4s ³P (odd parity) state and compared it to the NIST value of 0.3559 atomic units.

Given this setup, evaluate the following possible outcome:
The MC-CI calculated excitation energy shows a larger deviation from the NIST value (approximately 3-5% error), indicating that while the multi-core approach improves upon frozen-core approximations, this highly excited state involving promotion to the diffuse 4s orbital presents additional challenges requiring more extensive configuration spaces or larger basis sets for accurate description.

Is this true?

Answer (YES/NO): NO